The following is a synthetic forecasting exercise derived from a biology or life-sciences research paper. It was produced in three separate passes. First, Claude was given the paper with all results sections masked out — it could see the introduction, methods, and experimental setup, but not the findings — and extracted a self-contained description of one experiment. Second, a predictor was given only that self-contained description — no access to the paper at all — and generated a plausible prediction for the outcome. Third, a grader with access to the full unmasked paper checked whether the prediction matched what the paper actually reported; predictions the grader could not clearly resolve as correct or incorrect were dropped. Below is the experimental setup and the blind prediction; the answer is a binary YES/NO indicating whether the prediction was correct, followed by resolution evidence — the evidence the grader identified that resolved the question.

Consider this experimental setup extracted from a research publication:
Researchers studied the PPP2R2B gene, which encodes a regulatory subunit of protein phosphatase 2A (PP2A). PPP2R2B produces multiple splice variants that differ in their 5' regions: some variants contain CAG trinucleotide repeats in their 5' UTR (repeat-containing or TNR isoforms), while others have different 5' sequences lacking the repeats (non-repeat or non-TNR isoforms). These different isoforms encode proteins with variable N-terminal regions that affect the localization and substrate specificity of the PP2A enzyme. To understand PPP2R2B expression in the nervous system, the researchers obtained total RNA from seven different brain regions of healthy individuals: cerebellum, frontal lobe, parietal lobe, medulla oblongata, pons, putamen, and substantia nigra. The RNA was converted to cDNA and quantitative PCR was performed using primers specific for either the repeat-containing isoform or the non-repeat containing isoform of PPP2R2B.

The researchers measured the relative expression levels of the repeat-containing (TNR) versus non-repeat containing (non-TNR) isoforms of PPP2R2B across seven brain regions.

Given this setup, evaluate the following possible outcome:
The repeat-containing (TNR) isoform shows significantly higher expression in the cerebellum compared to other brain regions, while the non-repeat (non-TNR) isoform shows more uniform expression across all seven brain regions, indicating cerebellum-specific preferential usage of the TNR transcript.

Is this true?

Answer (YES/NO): NO